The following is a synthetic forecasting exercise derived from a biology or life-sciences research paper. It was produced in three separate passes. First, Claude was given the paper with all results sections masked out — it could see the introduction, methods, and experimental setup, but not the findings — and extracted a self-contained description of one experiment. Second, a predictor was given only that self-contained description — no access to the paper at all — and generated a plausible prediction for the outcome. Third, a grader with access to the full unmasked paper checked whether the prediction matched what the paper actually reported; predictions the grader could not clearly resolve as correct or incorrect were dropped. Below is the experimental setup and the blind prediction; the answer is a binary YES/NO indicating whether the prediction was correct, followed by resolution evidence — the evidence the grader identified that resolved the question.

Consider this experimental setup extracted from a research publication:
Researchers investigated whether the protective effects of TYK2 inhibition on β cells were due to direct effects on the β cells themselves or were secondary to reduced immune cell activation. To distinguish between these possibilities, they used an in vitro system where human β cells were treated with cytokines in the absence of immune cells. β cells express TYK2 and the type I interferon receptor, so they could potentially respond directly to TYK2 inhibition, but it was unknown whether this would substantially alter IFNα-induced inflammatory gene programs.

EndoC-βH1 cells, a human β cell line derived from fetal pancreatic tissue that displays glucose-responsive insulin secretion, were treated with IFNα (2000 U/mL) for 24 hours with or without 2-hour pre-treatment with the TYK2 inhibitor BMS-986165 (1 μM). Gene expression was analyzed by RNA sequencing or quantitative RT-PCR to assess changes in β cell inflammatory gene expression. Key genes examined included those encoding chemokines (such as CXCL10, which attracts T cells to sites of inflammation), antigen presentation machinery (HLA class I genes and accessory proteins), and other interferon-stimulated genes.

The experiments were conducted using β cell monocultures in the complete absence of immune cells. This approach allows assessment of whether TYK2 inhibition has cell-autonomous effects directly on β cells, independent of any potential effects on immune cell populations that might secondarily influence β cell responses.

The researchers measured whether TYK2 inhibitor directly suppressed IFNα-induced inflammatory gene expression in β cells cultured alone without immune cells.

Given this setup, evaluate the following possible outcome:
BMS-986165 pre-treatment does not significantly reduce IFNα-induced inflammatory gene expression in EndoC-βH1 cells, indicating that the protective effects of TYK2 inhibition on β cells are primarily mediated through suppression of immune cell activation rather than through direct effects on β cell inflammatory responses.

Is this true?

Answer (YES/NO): NO